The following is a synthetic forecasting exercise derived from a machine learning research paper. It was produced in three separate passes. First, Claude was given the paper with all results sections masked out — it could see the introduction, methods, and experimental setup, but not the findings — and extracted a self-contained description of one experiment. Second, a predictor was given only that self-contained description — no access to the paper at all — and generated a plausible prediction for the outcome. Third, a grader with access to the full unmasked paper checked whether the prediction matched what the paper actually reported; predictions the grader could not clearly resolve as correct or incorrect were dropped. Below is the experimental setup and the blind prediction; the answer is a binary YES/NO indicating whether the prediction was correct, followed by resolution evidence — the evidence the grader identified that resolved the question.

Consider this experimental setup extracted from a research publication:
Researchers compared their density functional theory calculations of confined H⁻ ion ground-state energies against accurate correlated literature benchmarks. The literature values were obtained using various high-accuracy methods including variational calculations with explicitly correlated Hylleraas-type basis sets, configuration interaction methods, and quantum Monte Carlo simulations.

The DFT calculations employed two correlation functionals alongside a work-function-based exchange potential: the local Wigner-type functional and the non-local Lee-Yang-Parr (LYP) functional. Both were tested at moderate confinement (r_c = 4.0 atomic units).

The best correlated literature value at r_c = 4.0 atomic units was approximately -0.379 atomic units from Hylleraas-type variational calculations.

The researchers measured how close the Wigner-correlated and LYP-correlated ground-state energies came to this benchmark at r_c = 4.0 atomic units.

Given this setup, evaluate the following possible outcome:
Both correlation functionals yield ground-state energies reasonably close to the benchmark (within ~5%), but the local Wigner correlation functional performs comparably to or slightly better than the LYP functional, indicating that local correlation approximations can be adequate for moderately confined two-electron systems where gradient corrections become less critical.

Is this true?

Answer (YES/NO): NO